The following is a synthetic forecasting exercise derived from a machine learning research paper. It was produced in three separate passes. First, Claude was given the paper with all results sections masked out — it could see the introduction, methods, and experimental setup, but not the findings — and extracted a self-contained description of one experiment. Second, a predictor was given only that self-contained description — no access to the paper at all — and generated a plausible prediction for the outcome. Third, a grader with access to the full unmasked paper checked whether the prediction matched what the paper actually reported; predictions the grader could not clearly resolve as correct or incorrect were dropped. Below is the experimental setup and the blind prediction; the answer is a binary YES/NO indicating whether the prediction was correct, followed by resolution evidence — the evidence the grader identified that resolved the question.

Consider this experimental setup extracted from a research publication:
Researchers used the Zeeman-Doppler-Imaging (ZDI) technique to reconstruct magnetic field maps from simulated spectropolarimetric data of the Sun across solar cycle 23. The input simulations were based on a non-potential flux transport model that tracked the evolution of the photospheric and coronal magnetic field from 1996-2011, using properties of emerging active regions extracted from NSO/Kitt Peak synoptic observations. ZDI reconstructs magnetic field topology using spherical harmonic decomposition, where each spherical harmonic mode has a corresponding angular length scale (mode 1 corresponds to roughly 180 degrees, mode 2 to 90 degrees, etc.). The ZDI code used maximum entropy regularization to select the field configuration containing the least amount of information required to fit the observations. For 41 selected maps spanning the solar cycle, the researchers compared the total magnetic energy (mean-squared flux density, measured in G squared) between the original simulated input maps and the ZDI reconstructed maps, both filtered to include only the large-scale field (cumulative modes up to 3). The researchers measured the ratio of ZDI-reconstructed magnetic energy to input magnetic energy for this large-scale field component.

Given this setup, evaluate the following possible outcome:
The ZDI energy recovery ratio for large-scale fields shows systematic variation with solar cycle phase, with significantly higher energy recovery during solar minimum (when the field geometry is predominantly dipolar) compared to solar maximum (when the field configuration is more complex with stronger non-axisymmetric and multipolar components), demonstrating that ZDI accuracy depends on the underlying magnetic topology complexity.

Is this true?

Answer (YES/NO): NO